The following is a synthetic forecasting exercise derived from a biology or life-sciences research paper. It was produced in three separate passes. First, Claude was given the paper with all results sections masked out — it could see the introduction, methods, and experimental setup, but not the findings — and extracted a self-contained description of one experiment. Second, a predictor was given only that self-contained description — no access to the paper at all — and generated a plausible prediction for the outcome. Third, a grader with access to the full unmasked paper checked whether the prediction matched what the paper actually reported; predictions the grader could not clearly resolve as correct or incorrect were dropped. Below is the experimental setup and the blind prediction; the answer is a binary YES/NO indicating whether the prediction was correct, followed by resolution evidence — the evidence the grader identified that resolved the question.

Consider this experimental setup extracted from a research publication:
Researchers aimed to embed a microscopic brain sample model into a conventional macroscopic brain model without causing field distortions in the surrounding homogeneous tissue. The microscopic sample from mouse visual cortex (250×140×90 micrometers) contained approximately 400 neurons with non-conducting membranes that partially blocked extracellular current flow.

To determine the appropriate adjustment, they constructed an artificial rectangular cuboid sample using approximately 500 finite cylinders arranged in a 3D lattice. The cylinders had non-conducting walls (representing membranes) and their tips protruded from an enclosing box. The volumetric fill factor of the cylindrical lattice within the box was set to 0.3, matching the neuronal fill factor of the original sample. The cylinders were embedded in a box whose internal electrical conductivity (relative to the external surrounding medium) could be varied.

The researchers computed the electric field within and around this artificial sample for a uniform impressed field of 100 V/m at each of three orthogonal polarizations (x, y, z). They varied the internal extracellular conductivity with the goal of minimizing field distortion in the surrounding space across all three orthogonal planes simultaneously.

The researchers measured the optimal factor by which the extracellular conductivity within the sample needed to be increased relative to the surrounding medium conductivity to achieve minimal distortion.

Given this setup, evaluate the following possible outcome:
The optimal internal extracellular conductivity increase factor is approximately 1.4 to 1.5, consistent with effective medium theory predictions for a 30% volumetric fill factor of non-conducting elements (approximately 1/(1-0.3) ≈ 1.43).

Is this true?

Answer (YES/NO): NO